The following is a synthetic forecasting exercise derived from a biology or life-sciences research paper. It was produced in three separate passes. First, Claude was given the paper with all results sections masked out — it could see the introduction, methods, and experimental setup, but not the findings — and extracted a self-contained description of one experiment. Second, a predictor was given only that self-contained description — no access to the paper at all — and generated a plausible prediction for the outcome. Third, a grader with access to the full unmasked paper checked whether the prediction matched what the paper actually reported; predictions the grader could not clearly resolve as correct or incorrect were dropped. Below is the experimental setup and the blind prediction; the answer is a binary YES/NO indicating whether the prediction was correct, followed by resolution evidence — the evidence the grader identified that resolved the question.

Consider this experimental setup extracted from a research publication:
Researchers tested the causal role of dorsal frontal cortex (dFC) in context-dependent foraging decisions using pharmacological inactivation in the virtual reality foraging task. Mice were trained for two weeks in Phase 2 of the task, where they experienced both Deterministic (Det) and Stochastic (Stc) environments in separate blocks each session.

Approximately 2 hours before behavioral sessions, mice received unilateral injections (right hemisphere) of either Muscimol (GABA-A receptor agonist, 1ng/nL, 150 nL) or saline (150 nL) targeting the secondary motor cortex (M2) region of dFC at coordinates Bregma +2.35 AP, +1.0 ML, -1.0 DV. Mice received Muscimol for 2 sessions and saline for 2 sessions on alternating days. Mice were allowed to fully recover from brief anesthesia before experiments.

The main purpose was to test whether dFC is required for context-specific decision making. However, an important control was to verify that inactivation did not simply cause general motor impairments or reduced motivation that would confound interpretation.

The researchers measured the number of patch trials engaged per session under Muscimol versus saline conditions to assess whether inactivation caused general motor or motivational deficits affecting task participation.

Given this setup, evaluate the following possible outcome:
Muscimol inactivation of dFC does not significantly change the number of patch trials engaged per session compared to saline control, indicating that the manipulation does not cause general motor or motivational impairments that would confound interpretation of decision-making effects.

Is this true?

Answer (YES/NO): YES